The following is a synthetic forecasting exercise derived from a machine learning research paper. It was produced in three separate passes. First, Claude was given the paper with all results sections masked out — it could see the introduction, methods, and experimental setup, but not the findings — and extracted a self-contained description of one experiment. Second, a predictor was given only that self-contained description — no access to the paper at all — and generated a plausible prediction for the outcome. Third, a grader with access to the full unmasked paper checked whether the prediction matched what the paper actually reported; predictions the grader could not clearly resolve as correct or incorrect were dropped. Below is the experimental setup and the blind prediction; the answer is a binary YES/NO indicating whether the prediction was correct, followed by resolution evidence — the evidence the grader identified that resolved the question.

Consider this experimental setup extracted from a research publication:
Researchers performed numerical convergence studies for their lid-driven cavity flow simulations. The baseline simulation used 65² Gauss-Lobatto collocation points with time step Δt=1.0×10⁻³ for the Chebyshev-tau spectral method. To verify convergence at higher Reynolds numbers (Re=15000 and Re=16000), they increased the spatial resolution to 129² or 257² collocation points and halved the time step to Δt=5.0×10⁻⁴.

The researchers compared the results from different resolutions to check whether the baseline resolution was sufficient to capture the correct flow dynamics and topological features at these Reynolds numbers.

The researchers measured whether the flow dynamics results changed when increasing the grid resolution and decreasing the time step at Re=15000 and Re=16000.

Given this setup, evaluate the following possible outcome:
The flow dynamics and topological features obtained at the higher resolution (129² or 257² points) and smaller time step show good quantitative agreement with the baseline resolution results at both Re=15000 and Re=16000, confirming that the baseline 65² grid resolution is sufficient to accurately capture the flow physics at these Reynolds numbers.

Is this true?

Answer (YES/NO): YES